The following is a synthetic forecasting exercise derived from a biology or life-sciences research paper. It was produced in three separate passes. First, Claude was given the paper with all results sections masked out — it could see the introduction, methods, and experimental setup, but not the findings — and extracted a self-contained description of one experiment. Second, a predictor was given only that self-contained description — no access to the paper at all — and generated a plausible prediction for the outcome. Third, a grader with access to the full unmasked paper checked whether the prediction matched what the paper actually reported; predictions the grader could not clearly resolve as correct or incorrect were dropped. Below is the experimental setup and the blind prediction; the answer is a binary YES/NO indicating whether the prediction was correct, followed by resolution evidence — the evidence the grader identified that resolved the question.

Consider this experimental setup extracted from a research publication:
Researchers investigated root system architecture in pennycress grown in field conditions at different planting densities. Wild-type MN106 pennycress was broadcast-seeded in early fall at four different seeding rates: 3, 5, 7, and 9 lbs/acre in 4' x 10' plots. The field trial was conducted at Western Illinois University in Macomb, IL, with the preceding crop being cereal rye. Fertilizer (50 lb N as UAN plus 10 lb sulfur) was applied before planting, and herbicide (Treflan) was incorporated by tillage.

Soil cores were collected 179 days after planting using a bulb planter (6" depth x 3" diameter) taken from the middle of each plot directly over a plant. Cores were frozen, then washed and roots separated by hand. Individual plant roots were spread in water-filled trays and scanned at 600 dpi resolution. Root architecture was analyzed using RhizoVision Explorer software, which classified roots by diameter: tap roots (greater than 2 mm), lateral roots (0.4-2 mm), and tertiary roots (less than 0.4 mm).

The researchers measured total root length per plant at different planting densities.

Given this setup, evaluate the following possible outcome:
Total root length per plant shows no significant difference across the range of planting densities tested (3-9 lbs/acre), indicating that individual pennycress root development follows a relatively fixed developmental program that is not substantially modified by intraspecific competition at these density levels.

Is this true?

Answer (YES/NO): NO